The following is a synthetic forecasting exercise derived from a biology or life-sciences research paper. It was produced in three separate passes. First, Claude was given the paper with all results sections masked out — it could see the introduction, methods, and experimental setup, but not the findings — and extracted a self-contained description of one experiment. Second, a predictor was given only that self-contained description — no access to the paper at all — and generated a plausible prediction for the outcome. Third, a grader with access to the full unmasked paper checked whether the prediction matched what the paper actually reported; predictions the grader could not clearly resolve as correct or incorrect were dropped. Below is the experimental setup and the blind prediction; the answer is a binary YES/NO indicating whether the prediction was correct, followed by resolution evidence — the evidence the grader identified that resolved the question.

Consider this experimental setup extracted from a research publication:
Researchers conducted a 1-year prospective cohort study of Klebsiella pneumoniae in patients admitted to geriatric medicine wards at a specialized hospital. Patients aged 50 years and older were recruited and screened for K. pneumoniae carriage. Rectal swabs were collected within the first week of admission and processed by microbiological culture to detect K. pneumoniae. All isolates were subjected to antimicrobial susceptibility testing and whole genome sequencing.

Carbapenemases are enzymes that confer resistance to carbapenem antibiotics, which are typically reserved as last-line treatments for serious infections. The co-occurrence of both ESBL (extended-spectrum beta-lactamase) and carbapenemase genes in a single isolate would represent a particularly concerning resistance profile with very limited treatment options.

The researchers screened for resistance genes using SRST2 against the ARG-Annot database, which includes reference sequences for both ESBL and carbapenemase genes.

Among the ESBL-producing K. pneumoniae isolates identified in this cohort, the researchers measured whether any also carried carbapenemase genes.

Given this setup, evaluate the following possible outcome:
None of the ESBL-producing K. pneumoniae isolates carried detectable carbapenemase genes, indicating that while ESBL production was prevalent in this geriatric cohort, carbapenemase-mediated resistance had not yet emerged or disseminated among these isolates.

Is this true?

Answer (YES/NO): NO